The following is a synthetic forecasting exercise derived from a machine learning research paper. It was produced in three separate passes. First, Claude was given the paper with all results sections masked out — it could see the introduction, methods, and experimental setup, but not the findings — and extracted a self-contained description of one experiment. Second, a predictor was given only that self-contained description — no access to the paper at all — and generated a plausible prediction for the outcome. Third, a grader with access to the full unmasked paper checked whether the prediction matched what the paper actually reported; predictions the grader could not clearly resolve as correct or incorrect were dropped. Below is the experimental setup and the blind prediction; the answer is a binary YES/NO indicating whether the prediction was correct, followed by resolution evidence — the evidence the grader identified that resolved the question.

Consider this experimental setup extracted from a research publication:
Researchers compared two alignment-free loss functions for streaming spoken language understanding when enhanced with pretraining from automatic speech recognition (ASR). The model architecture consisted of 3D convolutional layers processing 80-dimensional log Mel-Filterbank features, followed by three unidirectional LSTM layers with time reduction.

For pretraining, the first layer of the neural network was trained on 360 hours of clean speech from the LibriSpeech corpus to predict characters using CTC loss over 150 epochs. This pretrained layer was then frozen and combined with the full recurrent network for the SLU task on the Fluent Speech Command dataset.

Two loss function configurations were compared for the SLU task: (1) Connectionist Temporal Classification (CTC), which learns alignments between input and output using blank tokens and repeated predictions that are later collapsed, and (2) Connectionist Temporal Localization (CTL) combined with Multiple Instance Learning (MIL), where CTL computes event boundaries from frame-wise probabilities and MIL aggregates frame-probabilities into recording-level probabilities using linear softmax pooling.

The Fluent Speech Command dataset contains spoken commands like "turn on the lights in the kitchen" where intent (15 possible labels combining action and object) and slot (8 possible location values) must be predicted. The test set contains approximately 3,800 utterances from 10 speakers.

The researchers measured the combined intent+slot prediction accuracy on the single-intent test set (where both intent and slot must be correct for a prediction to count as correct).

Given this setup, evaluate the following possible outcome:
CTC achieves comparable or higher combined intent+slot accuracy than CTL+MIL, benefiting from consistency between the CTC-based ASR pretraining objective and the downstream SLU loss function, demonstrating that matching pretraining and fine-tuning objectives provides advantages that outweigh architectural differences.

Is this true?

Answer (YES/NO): YES